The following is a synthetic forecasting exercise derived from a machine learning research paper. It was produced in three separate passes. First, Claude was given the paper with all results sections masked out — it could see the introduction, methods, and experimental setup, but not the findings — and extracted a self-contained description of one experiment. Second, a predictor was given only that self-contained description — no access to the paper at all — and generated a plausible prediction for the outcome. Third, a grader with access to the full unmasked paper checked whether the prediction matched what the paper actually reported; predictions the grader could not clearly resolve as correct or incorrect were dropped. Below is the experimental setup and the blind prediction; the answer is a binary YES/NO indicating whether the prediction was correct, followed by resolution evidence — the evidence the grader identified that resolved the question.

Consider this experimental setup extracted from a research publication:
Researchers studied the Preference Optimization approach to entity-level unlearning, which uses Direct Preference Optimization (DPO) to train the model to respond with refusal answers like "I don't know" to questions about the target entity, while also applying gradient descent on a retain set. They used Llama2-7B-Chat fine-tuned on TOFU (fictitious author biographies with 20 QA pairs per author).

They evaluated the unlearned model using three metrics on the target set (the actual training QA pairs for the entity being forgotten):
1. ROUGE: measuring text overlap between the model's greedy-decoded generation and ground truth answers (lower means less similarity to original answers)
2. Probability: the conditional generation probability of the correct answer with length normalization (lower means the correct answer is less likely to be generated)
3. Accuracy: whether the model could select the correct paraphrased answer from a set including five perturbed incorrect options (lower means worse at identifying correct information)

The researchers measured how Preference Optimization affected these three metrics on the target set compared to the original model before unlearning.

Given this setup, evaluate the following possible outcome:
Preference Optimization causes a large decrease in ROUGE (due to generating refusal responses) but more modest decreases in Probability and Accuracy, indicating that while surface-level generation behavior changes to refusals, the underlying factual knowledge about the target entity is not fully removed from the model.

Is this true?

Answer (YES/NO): YES